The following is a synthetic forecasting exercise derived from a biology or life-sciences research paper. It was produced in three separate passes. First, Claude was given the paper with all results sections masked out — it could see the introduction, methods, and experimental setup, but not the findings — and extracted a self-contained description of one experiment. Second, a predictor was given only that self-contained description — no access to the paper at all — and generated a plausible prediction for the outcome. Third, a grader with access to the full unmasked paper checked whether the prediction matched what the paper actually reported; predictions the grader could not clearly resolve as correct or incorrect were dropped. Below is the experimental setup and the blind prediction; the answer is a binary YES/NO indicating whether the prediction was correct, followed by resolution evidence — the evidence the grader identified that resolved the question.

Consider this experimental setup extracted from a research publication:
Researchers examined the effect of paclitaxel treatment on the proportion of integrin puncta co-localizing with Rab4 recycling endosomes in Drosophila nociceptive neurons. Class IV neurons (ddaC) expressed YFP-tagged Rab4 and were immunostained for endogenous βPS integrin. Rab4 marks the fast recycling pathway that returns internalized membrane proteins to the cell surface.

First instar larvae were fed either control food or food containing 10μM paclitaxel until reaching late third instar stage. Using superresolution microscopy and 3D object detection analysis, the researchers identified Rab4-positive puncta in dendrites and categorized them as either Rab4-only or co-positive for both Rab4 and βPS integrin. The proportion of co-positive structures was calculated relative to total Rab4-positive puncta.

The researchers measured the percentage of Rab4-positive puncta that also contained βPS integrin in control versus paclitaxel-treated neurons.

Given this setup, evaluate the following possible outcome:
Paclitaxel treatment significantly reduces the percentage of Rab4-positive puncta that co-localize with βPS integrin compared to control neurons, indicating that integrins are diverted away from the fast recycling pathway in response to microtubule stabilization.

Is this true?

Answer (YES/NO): YES